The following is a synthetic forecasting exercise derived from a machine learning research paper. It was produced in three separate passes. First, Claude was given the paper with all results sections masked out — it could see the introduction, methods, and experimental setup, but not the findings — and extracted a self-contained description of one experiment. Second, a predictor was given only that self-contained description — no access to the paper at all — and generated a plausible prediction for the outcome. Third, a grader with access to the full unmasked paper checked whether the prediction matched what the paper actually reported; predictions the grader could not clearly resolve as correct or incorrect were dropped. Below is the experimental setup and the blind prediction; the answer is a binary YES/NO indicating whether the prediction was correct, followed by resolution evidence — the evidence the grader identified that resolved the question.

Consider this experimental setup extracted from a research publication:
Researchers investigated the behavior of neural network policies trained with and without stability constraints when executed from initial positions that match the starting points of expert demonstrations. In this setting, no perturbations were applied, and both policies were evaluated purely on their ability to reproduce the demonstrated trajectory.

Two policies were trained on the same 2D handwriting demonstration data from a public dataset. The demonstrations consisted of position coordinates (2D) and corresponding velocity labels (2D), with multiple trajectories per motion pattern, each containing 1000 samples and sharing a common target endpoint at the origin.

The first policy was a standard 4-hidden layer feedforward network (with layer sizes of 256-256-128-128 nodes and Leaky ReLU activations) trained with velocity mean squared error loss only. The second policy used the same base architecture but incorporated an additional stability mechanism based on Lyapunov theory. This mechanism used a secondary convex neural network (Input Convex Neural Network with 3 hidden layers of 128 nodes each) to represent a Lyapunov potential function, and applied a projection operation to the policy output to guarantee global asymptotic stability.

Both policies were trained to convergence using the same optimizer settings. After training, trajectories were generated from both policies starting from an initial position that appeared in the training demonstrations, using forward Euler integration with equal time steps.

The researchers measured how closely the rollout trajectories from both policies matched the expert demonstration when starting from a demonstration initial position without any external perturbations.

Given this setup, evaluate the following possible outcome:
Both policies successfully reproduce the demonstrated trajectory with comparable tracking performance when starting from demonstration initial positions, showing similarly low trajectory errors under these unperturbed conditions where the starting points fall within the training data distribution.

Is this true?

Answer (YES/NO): YES